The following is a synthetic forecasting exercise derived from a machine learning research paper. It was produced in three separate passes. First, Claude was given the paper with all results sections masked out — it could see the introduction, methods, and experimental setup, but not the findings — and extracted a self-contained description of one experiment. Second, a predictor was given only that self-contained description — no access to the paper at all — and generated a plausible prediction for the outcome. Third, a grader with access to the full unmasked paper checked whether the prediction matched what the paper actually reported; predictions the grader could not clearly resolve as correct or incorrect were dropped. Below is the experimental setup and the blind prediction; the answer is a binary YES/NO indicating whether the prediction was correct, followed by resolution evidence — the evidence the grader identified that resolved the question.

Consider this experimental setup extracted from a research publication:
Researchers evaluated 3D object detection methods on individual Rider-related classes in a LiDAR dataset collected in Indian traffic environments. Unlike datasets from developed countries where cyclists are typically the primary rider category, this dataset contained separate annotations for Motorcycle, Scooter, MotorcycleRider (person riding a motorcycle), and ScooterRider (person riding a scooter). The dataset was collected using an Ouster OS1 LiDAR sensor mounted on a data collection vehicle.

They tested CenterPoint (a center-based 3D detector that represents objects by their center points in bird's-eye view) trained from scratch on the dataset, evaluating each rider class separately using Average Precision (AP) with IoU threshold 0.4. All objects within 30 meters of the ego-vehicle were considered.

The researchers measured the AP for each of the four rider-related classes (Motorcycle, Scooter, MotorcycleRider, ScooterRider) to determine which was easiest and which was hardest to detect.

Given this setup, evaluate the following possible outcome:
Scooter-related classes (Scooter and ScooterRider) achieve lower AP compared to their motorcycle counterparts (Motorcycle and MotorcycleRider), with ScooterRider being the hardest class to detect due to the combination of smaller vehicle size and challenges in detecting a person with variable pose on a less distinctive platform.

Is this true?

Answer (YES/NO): NO